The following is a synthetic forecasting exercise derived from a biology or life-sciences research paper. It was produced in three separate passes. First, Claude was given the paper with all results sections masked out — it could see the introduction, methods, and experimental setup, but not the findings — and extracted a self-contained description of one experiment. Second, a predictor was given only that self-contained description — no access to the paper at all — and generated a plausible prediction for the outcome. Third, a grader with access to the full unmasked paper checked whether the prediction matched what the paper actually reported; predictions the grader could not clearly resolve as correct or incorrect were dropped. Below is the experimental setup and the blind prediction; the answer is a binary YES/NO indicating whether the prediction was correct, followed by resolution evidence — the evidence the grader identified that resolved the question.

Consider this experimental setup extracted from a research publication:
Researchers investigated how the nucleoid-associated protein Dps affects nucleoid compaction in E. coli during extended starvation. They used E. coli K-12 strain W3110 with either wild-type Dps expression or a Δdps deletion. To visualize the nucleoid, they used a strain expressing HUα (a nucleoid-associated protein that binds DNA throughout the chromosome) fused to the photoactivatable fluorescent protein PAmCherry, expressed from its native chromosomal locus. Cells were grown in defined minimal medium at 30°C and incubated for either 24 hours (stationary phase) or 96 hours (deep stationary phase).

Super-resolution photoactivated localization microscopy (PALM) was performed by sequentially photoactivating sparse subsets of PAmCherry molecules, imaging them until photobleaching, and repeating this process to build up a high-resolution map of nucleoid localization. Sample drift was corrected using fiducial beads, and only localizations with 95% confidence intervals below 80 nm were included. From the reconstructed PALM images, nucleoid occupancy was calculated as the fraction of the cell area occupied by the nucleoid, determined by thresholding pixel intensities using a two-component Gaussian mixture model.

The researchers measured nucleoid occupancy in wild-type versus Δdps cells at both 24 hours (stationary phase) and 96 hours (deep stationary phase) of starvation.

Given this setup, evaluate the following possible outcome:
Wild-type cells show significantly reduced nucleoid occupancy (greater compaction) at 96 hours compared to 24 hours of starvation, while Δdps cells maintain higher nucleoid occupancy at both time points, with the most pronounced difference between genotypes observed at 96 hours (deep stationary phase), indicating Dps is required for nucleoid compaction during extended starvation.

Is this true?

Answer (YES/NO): NO